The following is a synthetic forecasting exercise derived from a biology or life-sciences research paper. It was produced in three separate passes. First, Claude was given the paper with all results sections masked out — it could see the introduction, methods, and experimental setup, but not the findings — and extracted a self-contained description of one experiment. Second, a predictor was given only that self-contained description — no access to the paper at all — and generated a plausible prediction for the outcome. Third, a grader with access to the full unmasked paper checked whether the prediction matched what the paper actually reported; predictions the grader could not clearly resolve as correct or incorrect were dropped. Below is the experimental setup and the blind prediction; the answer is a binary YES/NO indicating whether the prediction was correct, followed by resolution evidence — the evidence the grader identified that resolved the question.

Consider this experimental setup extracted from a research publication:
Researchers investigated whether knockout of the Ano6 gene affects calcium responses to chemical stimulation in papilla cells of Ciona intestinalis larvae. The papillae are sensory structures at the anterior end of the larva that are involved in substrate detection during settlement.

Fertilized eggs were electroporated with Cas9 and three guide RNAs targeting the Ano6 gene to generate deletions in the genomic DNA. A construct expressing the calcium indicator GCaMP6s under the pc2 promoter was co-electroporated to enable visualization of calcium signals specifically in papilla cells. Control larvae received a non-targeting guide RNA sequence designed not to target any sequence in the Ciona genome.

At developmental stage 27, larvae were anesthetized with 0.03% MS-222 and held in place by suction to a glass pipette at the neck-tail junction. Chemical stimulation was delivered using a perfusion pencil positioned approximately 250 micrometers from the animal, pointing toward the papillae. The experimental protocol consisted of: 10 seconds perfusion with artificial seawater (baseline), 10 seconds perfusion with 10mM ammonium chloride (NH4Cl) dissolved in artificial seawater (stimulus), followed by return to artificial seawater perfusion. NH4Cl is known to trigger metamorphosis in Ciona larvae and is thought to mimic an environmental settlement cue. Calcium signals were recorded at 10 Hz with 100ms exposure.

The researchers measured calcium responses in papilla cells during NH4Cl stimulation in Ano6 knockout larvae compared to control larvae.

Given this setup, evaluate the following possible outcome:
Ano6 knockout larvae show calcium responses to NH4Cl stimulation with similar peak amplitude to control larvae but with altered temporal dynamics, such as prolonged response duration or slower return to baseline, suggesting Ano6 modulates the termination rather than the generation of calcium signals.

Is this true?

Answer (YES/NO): NO